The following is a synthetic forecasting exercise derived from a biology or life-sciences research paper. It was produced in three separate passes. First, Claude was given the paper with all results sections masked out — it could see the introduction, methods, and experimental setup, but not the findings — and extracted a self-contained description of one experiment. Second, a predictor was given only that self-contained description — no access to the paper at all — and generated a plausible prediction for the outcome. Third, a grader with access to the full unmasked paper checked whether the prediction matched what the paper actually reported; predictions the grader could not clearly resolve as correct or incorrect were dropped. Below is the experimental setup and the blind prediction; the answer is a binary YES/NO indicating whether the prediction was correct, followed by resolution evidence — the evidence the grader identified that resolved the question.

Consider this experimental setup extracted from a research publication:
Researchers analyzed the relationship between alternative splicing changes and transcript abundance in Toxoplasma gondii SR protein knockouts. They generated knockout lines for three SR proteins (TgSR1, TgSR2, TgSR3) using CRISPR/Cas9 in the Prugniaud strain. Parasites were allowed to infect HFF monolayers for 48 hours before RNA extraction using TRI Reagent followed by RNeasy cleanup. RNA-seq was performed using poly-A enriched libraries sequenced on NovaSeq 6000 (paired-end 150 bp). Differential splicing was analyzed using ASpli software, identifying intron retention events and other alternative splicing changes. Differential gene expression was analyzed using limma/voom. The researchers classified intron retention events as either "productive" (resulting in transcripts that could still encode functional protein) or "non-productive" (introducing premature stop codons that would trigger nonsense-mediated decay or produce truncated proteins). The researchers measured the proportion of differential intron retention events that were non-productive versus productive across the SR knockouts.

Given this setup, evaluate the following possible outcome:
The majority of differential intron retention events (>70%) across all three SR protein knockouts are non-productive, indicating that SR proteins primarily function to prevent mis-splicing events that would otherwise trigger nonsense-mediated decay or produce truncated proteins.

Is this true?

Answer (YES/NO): YES